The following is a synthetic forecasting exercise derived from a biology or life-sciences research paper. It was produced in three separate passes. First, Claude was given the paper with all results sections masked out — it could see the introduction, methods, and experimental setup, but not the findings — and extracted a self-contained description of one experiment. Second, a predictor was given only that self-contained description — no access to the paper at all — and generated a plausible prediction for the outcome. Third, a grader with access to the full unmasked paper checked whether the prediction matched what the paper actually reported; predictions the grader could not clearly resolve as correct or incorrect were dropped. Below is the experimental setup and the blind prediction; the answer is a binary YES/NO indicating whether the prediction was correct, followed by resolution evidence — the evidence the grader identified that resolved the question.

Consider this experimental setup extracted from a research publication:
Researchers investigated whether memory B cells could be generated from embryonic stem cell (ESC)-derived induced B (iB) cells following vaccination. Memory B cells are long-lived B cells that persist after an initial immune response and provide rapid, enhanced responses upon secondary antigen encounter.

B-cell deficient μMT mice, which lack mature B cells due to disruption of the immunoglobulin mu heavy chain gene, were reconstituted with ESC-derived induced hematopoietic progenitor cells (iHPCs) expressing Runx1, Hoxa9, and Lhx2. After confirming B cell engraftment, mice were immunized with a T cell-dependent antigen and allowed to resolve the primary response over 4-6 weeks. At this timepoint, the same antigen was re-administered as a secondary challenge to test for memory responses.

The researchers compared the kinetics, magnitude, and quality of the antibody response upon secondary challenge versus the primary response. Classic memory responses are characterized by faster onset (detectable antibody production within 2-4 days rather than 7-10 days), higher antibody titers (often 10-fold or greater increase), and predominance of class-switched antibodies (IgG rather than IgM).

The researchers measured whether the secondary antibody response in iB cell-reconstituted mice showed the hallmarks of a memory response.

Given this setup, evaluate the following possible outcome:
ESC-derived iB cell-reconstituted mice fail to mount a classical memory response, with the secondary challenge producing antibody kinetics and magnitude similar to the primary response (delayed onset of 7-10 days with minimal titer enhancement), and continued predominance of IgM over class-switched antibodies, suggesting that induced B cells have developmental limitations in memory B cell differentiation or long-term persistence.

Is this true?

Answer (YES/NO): NO